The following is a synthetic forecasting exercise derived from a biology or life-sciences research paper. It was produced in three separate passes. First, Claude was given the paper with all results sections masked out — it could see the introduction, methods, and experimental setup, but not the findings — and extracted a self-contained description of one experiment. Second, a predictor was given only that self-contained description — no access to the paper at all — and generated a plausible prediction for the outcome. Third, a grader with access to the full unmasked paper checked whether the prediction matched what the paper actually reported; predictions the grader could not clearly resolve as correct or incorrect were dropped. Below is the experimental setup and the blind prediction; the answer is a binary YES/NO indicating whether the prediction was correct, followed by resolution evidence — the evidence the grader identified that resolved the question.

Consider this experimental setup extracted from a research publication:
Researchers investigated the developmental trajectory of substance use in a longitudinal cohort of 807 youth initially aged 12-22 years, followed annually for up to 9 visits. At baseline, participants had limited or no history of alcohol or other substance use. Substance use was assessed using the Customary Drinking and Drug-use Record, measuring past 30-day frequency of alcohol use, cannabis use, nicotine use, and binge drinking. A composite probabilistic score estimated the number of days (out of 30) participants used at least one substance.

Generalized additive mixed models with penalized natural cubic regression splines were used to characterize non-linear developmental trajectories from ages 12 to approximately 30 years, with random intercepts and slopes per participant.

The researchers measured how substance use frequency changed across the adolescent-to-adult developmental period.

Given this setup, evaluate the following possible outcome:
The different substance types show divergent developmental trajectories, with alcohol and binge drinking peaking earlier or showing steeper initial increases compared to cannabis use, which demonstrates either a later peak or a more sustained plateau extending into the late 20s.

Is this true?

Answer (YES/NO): NO